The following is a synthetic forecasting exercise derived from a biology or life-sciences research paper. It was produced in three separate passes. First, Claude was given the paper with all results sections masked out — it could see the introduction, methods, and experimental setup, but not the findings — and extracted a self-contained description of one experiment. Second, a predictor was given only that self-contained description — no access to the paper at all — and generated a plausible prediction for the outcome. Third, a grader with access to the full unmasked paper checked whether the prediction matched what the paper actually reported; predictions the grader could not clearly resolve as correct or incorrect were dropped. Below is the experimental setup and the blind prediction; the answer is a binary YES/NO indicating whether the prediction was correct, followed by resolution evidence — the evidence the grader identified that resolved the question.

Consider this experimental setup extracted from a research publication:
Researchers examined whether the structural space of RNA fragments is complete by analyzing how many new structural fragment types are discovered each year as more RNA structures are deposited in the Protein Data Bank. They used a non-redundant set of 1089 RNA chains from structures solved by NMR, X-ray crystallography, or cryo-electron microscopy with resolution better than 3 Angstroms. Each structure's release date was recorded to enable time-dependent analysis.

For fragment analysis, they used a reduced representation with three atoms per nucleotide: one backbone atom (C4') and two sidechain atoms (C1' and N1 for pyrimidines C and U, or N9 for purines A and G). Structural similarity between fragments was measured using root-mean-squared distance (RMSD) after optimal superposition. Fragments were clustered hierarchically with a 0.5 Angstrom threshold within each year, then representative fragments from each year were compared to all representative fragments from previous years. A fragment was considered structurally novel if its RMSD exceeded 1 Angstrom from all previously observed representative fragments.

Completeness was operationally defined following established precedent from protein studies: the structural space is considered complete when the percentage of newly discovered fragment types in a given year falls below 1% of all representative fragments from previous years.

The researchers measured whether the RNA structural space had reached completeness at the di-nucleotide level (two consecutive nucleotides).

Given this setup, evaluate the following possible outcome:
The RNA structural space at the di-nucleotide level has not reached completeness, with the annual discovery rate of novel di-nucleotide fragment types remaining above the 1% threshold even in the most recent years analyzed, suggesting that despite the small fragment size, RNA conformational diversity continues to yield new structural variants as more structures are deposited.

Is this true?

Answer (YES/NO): YES